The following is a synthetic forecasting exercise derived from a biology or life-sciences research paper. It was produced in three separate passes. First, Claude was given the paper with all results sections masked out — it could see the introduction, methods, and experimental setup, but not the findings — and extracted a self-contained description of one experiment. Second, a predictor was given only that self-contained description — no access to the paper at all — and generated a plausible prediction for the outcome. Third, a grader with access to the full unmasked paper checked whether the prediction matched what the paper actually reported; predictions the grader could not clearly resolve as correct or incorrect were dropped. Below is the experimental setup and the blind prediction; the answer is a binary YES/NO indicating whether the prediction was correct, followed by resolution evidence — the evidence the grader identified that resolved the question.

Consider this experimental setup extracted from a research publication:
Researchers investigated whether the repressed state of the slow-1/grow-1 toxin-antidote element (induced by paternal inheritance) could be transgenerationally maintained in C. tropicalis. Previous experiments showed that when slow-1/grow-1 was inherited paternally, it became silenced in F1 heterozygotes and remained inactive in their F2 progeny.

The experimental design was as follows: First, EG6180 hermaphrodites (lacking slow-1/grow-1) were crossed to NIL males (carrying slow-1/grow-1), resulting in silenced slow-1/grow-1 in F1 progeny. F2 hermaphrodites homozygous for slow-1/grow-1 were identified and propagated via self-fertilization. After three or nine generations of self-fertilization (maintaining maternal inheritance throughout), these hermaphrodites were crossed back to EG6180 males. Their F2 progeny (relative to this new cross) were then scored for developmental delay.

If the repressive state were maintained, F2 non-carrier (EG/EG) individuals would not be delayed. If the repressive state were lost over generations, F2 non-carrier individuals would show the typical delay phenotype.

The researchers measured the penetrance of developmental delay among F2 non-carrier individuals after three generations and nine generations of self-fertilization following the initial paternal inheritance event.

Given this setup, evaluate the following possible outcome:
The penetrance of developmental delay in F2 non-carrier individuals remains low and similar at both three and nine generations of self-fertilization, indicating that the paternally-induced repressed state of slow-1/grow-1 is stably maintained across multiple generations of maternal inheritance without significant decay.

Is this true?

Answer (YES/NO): NO